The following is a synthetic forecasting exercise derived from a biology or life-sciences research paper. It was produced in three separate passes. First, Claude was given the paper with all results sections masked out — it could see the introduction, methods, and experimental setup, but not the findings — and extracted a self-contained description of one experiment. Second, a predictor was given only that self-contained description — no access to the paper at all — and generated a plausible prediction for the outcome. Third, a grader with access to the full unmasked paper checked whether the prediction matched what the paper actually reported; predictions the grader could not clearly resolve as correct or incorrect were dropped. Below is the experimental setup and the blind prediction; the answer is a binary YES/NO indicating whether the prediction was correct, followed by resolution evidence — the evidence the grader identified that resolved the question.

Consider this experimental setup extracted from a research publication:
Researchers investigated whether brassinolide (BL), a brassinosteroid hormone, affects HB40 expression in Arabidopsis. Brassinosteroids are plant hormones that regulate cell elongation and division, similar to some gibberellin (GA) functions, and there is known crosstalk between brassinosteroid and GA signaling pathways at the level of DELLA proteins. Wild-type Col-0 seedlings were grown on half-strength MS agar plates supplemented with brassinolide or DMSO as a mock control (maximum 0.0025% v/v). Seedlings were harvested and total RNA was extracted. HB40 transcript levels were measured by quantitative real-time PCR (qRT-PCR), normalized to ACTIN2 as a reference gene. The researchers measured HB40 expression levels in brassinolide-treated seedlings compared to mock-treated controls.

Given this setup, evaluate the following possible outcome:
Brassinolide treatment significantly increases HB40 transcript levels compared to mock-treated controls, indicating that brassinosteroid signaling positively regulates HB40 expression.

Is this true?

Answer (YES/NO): YES